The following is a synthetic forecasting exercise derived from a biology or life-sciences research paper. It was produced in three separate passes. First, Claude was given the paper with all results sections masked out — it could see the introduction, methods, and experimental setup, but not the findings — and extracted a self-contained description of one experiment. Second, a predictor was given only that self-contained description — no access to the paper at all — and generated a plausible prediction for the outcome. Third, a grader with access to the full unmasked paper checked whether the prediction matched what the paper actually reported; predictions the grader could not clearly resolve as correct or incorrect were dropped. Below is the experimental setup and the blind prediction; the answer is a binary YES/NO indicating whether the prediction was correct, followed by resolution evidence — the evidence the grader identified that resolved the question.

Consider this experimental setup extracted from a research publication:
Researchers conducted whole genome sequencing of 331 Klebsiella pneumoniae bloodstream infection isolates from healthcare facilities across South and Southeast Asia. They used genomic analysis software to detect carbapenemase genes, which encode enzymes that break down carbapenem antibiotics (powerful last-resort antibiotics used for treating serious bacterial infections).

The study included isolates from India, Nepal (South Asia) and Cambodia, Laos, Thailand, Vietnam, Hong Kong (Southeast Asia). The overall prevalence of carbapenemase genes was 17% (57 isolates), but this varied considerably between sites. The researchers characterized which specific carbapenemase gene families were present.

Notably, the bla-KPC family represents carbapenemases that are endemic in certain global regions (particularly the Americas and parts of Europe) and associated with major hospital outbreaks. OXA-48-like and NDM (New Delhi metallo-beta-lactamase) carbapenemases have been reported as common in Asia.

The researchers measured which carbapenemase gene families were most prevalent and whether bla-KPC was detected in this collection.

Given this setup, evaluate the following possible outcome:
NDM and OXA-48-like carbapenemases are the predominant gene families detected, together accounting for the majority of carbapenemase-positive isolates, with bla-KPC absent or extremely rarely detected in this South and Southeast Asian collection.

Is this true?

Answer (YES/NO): YES